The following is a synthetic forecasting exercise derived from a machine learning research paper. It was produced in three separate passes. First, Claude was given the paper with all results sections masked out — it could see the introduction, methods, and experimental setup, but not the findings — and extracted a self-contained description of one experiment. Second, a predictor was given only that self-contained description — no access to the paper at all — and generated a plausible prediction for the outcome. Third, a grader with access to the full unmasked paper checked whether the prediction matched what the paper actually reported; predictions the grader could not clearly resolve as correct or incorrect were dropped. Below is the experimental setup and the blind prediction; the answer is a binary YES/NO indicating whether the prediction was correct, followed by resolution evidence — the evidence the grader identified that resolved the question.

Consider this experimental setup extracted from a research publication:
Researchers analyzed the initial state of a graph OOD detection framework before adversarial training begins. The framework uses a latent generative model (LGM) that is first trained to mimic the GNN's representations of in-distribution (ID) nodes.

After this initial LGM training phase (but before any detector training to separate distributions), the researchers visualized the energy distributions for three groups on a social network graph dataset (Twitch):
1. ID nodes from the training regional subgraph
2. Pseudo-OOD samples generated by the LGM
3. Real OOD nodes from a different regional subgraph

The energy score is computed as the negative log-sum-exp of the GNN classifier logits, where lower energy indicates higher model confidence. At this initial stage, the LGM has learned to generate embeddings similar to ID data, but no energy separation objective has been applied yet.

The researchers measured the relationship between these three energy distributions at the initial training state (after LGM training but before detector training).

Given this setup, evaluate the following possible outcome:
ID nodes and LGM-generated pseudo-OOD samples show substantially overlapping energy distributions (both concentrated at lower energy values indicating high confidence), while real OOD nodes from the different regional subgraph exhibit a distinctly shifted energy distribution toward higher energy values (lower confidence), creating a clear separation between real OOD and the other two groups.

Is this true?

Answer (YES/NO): NO